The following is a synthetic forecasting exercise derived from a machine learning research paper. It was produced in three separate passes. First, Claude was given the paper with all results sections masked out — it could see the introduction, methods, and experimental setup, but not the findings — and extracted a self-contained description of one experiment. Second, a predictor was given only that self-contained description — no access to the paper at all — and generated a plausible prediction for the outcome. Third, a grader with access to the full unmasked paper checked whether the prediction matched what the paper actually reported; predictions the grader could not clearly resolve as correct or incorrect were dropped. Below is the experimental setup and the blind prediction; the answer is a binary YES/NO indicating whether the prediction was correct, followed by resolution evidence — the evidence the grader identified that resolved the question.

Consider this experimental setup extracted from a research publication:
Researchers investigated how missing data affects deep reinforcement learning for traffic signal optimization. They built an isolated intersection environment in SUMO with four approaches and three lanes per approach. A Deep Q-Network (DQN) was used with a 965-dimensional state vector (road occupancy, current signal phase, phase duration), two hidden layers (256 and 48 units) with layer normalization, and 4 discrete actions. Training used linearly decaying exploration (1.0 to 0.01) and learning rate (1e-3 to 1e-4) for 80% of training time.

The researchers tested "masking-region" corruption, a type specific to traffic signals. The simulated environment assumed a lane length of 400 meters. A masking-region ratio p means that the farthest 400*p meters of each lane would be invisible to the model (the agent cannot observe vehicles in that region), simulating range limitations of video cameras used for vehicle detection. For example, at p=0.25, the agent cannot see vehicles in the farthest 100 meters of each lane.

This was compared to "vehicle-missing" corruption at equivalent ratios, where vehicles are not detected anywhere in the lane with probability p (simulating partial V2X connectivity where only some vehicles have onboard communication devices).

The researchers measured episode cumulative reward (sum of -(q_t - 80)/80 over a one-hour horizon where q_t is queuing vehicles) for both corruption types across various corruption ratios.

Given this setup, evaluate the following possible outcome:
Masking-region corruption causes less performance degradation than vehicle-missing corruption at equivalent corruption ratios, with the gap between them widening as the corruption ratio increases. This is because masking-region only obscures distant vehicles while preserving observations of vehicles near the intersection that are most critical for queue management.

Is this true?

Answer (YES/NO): YES